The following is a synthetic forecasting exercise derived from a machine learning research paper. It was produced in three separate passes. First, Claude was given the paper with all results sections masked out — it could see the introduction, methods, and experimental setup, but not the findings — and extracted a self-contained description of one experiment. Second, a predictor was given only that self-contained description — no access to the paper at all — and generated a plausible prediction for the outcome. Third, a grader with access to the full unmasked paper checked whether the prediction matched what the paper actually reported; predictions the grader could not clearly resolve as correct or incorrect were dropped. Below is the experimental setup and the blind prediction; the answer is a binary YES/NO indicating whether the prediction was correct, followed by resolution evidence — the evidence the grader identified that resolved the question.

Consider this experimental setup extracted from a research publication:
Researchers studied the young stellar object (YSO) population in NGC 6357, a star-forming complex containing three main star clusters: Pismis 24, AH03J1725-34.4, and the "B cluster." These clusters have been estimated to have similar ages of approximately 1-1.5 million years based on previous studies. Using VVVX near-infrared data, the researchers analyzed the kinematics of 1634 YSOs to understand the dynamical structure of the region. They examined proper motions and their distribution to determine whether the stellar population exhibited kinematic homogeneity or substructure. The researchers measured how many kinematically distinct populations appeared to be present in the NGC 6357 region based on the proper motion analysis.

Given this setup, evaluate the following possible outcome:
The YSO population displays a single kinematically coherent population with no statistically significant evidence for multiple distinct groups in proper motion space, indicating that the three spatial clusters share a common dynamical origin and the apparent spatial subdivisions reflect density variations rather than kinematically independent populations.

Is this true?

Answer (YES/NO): NO